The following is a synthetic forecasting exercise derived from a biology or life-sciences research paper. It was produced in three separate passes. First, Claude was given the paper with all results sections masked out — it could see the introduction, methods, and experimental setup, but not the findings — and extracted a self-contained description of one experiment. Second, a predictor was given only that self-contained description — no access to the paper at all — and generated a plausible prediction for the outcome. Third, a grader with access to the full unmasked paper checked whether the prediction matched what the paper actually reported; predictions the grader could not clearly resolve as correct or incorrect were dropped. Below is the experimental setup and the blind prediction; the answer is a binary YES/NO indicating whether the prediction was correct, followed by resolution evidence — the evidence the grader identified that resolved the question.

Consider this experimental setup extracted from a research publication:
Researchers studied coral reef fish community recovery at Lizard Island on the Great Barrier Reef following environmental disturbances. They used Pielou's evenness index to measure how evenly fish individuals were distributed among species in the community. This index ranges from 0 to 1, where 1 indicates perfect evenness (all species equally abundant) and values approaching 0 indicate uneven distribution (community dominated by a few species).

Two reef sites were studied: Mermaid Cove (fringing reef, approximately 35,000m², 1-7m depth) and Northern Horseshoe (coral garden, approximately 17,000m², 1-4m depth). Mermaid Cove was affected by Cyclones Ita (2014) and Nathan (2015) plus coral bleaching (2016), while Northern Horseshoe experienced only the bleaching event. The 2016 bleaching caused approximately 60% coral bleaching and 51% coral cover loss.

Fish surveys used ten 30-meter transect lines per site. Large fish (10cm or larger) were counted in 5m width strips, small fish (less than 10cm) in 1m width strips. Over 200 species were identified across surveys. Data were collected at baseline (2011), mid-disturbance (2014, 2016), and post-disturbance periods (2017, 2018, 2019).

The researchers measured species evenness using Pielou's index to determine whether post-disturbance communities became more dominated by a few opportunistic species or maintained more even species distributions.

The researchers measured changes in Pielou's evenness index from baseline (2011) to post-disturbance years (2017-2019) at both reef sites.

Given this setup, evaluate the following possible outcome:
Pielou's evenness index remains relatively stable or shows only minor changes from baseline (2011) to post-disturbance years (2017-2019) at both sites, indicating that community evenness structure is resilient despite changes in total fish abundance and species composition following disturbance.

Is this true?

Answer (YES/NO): NO